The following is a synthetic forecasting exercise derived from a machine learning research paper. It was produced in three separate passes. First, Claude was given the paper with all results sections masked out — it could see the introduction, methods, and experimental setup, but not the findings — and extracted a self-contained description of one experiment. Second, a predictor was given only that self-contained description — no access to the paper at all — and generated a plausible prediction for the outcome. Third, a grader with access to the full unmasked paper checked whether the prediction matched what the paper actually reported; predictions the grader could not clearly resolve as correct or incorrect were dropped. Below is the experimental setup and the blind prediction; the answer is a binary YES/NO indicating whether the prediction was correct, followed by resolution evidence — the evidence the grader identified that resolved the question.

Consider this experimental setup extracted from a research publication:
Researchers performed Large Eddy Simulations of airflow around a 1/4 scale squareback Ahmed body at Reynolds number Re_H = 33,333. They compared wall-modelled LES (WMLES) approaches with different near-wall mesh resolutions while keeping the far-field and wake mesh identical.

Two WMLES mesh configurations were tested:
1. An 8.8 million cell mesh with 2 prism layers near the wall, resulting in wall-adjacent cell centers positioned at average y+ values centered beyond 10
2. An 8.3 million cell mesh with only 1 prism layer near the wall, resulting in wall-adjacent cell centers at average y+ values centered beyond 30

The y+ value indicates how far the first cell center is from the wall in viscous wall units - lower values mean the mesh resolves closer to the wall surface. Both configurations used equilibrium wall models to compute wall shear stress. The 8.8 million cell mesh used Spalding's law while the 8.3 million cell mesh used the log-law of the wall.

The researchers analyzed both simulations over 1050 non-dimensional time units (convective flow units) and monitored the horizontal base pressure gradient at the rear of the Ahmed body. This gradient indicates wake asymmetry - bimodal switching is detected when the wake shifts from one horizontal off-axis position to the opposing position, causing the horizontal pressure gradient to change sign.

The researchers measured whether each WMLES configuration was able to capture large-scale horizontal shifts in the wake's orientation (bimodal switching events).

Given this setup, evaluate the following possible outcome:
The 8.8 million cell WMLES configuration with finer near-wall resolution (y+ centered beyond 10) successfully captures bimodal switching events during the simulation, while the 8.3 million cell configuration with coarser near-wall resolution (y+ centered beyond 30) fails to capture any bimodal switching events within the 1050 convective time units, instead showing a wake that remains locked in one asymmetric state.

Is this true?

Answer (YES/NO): YES